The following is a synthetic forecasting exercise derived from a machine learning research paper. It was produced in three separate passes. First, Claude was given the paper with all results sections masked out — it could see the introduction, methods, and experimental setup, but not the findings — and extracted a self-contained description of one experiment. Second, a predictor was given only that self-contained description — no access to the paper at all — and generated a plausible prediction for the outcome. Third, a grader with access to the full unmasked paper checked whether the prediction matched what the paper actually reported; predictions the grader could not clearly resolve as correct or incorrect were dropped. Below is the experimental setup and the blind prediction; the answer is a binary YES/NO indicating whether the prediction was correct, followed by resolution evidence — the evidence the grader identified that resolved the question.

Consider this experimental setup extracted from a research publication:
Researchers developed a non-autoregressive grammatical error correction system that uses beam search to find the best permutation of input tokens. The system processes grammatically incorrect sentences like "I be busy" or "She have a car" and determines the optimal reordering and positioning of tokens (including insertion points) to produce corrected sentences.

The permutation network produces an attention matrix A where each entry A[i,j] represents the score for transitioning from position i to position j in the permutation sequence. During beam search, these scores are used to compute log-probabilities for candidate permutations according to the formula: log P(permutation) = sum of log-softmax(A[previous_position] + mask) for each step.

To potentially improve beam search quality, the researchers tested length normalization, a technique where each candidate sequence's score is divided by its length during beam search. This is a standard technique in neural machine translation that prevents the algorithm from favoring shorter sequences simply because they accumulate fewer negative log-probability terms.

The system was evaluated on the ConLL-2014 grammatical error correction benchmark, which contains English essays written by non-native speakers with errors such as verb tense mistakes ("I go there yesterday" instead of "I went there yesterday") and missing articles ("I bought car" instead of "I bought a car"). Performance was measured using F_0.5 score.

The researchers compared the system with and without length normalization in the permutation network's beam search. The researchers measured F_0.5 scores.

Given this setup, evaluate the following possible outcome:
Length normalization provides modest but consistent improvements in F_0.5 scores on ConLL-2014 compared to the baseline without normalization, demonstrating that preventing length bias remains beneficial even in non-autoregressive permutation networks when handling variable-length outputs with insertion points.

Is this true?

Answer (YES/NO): YES